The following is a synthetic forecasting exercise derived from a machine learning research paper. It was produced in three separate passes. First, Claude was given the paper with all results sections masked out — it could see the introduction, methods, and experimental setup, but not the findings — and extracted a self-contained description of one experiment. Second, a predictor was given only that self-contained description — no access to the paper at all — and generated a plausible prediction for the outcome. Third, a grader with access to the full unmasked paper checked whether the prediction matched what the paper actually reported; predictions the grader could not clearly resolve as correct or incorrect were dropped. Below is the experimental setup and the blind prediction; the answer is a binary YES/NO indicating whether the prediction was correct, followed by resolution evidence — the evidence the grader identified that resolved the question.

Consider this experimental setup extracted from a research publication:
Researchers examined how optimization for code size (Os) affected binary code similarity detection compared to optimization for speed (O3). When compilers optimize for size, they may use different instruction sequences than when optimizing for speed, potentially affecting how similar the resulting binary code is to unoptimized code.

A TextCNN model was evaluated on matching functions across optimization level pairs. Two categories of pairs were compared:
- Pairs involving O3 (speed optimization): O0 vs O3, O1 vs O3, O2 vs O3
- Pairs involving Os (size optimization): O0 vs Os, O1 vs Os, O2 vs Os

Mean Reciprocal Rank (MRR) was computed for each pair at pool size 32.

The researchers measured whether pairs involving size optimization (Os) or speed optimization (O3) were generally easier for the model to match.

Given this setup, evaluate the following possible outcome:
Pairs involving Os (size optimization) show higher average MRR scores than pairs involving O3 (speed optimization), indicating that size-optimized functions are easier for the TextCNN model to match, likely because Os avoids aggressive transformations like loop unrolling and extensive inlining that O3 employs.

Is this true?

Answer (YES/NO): YES